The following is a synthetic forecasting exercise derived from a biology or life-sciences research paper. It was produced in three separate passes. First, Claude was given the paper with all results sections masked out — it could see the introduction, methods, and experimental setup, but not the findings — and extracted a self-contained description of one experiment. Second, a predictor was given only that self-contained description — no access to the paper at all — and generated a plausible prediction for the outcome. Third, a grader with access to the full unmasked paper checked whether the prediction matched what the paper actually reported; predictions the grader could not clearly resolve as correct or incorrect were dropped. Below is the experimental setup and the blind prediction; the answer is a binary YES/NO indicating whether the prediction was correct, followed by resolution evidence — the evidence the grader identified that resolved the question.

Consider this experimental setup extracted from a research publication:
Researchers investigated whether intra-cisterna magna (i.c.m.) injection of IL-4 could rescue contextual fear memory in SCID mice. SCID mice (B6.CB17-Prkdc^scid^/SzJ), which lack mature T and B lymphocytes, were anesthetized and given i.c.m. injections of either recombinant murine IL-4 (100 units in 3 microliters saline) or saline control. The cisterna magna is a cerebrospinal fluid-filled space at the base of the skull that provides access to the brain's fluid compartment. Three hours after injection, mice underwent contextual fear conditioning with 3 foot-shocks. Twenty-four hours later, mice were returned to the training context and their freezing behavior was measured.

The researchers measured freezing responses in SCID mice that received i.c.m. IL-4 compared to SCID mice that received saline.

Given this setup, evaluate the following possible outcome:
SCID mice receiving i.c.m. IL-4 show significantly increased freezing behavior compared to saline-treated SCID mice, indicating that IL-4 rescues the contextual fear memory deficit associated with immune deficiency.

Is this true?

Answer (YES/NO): YES